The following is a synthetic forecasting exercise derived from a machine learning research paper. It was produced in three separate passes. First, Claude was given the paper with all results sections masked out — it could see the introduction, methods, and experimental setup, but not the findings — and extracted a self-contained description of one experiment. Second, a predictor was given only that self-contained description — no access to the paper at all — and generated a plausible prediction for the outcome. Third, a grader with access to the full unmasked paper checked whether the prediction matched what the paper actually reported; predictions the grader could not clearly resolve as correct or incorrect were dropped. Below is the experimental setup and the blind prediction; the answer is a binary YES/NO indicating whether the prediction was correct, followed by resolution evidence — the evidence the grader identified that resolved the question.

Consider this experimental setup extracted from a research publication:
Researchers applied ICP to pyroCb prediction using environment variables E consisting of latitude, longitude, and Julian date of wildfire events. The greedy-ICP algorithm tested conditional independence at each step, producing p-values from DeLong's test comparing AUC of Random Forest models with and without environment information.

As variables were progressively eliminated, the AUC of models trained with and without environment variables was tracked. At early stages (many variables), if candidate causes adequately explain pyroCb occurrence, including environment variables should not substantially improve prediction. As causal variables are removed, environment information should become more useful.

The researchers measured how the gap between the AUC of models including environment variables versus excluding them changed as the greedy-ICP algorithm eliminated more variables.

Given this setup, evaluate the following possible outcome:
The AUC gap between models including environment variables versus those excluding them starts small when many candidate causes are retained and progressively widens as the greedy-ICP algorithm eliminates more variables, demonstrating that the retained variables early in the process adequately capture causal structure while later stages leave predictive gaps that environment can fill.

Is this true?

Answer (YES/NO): YES